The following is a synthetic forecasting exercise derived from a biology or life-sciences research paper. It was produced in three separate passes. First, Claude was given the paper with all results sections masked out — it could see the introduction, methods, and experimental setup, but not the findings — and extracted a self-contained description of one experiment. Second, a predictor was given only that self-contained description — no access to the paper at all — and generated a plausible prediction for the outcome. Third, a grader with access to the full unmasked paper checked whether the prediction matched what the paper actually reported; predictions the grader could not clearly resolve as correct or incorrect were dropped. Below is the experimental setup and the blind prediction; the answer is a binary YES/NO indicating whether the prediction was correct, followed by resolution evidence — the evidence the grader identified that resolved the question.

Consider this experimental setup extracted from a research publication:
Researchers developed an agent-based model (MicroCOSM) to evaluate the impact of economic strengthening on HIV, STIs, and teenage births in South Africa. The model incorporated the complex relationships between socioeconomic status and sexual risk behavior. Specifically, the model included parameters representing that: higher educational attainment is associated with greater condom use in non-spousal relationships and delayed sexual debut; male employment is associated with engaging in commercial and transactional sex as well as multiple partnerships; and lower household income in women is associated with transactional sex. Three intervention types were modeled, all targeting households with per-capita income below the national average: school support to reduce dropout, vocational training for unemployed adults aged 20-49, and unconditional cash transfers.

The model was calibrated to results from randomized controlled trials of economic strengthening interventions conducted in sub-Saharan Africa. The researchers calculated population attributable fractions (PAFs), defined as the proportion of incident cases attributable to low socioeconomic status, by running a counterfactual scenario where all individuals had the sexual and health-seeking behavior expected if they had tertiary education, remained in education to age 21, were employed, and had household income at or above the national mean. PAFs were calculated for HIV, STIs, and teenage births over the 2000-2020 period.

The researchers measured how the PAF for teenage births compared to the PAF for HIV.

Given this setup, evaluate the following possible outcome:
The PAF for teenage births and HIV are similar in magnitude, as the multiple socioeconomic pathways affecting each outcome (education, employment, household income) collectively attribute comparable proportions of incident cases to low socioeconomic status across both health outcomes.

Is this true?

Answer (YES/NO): NO